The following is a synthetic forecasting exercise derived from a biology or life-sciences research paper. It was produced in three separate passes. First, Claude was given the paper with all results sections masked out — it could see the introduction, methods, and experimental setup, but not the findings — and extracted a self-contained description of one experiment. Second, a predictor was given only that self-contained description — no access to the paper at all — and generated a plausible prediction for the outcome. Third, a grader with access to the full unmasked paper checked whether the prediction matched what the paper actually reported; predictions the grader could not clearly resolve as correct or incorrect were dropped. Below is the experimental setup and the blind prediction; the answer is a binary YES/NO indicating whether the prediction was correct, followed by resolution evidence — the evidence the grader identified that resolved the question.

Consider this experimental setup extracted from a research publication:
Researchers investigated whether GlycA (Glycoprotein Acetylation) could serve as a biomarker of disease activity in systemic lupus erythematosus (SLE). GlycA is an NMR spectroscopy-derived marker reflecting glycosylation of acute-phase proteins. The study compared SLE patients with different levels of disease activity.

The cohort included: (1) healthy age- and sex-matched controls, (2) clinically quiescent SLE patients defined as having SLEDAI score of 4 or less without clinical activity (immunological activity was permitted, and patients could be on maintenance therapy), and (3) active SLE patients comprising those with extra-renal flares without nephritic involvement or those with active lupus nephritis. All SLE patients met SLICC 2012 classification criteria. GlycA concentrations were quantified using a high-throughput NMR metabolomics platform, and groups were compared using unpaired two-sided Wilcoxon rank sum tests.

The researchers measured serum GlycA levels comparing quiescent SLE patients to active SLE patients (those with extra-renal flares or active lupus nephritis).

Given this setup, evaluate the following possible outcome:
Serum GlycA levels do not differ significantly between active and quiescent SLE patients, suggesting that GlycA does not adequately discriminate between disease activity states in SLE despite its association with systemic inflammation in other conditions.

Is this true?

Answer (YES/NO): NO